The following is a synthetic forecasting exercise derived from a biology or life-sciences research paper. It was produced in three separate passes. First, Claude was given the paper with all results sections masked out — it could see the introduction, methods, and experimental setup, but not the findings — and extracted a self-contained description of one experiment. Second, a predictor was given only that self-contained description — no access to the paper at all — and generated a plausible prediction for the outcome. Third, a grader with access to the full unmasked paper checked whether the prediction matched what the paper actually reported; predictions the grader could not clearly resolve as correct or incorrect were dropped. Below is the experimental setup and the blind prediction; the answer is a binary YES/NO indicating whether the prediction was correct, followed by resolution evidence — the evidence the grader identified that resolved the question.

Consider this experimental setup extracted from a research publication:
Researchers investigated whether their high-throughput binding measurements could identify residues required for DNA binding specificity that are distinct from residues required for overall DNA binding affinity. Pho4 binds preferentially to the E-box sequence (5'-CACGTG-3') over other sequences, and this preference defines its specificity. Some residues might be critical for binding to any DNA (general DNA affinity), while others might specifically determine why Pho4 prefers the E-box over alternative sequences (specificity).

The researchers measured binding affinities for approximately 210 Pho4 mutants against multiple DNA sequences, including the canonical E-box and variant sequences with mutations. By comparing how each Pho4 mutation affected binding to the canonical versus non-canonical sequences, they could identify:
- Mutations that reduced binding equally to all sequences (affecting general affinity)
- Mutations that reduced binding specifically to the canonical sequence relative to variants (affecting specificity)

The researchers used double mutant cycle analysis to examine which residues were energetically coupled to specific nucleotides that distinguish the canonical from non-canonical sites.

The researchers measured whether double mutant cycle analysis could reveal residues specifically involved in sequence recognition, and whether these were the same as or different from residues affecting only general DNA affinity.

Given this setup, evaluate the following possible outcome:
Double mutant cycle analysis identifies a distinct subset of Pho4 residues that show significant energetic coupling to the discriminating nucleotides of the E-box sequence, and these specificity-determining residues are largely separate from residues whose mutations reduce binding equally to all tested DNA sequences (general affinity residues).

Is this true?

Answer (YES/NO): NO